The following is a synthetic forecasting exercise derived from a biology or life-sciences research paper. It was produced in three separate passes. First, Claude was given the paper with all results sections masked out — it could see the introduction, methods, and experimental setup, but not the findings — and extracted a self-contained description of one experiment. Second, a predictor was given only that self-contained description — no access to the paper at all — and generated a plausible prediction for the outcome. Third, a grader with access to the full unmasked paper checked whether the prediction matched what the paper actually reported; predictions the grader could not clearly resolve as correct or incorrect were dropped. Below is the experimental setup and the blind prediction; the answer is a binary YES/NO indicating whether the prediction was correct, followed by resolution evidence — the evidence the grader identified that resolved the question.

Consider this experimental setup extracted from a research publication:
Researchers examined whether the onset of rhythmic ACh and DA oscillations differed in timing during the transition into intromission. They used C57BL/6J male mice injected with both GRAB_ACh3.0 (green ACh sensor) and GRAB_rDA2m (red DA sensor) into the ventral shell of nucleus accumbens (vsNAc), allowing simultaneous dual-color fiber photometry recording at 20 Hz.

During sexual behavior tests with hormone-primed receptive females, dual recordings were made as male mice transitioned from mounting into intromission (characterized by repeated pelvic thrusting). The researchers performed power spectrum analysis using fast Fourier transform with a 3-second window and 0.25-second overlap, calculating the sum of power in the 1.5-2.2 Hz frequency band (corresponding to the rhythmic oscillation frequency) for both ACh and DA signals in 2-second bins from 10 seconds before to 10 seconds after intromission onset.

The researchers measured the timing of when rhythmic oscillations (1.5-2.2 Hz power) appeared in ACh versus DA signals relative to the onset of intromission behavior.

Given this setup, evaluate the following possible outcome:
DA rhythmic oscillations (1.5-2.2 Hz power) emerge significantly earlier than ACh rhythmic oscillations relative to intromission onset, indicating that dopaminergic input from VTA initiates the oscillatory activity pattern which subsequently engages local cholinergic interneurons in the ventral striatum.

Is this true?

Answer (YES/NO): NO